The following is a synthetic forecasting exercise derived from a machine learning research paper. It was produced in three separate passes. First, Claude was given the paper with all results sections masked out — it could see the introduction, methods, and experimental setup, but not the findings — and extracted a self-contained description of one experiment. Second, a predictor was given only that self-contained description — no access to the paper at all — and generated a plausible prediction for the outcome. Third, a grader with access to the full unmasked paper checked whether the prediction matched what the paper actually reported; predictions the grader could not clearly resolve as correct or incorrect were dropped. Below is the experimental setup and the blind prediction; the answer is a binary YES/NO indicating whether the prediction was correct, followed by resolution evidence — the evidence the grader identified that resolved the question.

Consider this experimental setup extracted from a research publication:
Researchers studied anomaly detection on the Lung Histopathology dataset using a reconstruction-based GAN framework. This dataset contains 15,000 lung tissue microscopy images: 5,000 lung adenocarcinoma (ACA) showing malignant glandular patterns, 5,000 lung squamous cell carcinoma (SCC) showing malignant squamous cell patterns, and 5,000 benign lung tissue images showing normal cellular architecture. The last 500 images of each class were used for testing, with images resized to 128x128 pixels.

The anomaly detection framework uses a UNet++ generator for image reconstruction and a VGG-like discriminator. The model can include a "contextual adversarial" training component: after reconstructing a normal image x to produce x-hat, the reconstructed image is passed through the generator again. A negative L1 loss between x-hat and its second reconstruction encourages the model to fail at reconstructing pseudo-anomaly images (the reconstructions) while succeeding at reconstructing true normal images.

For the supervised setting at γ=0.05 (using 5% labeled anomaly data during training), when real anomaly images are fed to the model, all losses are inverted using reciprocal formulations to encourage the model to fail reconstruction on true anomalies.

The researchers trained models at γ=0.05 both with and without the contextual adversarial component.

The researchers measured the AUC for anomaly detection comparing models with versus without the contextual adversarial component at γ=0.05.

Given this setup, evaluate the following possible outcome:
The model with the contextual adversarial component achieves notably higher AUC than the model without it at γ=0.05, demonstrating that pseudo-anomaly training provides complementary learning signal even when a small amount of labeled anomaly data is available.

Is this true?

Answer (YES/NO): NO